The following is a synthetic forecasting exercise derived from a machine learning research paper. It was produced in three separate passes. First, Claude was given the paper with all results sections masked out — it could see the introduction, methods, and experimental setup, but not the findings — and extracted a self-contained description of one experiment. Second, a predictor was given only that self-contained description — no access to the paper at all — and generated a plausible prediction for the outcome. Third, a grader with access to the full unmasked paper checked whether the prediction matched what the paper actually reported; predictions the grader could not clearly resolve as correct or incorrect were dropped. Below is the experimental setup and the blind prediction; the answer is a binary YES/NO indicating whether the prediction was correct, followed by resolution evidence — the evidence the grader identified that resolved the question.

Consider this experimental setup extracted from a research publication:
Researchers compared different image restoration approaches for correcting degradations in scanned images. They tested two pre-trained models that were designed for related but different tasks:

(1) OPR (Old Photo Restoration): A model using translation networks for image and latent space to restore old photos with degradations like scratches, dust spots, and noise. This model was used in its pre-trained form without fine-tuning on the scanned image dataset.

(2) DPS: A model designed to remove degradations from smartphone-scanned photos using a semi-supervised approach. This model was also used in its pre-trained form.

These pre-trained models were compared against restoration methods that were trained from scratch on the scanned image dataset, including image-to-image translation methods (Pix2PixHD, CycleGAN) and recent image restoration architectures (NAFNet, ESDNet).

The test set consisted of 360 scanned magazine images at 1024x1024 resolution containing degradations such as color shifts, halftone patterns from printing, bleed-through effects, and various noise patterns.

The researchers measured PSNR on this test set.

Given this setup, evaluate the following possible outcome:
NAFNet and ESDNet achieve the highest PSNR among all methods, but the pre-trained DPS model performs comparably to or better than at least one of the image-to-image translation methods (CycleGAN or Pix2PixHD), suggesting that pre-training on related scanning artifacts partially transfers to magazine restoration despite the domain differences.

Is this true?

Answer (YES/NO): NO